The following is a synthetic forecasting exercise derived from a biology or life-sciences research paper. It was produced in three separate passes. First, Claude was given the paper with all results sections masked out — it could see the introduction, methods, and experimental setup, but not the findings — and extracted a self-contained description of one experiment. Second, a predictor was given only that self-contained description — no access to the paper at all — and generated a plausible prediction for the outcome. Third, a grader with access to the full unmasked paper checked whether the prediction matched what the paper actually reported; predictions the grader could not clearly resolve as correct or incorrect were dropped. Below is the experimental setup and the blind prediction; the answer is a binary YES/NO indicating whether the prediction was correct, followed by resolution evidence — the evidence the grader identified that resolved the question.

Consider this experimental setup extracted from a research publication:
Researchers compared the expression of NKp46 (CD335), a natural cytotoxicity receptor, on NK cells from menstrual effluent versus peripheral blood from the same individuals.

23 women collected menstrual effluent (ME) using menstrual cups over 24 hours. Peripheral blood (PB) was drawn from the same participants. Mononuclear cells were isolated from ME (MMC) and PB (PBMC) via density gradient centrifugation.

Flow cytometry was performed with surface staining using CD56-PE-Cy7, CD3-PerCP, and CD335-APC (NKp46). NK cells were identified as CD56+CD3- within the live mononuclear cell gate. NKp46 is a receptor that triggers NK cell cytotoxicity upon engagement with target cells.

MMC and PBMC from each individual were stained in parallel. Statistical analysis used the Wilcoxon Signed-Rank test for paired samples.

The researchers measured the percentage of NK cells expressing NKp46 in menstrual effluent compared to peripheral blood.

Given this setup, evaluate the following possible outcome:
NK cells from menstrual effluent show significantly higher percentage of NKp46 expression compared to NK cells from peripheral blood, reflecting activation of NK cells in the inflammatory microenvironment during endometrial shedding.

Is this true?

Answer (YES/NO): NO